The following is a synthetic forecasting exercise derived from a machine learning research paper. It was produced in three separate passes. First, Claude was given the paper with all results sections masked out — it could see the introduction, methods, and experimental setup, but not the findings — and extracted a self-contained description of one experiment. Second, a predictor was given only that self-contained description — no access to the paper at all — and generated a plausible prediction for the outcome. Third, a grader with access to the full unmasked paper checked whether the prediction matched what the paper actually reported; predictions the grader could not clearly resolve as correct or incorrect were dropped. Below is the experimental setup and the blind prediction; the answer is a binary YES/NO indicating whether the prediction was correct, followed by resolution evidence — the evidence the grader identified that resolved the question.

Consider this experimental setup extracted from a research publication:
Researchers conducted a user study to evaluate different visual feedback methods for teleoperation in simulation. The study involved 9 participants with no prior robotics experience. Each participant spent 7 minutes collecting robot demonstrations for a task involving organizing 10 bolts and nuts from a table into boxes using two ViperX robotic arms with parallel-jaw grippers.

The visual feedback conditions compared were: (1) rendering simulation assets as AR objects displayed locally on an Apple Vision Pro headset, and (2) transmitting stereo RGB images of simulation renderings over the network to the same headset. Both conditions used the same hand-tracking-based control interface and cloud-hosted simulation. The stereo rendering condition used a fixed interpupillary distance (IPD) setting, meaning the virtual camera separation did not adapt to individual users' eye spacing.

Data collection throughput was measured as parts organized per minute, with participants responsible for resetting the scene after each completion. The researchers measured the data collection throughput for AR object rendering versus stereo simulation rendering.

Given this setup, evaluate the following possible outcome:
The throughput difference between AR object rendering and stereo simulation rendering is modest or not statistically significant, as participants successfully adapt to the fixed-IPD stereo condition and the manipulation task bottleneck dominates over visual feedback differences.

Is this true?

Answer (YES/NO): NO